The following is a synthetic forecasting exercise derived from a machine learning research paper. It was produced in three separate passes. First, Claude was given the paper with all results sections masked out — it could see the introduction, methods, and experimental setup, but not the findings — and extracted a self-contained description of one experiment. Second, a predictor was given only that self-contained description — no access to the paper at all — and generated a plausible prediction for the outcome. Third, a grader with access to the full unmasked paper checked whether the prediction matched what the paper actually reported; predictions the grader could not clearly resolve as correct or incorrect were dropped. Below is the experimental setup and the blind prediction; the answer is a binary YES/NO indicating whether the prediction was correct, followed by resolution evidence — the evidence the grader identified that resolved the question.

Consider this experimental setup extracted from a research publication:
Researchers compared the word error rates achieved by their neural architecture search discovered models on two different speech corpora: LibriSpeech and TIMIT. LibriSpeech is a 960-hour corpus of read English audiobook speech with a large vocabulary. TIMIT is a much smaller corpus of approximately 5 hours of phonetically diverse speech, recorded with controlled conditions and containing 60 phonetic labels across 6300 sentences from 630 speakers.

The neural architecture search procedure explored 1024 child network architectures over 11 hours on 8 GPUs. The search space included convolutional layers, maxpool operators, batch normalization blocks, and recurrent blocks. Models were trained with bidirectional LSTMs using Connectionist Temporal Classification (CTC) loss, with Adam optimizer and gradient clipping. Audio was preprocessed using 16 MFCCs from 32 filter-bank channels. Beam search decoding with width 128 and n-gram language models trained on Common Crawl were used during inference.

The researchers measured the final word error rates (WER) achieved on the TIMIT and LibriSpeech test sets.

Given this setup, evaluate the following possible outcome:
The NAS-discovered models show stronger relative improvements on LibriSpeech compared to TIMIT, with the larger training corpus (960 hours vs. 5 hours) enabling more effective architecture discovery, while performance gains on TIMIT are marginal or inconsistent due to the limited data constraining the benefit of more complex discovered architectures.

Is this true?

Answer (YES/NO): NO